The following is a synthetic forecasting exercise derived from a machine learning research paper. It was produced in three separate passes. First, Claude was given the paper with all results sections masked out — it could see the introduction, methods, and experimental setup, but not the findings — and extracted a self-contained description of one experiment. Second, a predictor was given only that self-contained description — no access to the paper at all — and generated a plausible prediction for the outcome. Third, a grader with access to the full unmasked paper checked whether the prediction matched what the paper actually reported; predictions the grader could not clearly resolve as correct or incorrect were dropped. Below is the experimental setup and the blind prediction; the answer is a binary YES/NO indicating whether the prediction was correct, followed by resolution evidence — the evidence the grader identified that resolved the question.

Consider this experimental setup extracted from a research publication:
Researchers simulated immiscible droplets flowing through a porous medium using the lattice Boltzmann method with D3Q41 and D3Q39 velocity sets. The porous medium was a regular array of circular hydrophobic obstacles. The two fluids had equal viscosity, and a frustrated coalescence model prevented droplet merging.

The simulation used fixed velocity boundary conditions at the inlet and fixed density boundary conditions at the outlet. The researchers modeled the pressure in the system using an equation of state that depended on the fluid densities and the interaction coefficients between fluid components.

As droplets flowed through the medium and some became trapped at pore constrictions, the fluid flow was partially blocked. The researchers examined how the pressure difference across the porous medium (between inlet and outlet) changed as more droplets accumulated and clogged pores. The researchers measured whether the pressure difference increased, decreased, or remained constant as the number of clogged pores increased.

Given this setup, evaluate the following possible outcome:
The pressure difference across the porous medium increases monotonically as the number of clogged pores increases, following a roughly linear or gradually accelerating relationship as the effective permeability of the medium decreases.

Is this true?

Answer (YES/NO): NO